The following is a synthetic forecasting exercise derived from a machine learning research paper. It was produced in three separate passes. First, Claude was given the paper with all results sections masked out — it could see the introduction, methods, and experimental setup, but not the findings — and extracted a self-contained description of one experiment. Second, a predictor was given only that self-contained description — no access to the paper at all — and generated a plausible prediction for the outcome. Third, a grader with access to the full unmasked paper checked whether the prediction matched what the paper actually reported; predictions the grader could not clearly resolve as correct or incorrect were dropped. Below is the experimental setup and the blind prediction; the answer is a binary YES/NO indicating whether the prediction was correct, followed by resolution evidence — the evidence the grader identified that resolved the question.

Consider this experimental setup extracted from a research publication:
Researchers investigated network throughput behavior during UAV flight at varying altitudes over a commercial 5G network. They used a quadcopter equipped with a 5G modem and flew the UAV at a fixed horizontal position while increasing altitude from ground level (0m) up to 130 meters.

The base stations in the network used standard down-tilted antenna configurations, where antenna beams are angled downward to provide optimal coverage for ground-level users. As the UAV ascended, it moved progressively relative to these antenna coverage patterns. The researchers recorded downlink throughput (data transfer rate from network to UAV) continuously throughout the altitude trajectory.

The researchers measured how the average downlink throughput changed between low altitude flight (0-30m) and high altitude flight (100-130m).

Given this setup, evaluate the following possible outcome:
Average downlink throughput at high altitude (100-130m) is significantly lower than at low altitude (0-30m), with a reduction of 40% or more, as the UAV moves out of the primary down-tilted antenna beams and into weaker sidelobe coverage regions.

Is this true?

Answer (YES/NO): YES